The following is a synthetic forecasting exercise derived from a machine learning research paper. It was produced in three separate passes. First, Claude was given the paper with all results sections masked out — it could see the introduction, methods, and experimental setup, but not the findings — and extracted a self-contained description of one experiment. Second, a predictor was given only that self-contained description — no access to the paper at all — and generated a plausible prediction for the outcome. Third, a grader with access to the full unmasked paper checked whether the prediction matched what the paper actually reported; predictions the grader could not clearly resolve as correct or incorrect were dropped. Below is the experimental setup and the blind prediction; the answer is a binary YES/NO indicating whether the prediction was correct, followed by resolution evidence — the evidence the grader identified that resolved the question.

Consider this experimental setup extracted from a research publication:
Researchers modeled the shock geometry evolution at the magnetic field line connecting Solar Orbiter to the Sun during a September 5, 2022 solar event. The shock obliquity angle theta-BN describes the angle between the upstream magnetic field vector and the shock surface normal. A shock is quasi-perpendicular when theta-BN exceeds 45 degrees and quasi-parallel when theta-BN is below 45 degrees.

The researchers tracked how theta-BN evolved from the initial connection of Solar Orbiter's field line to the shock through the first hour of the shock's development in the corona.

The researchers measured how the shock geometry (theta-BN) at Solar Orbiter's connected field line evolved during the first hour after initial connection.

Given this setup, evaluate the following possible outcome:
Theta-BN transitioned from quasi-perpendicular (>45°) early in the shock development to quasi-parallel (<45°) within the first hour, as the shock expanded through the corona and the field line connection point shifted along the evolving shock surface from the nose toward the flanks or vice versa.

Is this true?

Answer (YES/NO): YES